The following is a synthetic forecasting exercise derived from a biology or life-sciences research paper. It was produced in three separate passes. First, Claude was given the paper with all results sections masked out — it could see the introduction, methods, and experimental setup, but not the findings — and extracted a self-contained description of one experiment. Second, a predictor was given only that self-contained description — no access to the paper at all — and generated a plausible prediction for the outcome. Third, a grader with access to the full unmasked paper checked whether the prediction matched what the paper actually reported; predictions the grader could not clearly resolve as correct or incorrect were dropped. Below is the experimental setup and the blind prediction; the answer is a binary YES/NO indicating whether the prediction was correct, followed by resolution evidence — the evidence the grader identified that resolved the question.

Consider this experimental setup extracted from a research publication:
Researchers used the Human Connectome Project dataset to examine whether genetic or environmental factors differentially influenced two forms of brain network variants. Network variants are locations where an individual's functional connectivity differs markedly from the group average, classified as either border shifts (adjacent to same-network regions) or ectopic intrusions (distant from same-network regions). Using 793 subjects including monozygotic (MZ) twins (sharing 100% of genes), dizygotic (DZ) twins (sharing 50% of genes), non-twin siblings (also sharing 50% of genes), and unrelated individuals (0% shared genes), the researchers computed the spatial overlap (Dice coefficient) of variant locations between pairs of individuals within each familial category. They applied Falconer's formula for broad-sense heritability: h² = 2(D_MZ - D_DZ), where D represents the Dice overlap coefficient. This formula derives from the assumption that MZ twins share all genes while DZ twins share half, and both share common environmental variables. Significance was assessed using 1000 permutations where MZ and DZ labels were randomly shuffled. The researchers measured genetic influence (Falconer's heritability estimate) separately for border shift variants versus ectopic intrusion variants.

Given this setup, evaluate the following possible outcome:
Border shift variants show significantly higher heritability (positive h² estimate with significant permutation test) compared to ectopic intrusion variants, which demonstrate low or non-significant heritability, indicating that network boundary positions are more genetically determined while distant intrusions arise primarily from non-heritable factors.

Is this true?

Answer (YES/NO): NO